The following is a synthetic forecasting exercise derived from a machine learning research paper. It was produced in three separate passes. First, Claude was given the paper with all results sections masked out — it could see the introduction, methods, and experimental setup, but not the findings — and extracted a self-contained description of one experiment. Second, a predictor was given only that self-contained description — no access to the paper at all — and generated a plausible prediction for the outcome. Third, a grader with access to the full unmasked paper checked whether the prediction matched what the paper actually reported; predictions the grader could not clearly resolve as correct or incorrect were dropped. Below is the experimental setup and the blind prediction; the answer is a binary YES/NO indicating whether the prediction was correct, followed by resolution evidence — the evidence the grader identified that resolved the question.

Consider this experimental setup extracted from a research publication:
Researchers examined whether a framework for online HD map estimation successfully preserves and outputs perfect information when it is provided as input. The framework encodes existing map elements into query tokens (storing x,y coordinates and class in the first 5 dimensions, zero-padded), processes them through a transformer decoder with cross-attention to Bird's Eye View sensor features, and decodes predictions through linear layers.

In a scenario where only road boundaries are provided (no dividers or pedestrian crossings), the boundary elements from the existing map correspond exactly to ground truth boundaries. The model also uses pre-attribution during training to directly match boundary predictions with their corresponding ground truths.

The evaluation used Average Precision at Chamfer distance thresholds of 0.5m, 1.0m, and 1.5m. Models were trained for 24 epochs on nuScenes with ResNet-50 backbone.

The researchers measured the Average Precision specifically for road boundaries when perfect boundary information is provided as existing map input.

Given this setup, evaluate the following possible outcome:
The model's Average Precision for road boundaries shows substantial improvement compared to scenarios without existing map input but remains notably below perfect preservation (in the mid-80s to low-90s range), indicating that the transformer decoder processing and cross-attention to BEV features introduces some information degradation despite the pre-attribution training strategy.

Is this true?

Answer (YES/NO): NO